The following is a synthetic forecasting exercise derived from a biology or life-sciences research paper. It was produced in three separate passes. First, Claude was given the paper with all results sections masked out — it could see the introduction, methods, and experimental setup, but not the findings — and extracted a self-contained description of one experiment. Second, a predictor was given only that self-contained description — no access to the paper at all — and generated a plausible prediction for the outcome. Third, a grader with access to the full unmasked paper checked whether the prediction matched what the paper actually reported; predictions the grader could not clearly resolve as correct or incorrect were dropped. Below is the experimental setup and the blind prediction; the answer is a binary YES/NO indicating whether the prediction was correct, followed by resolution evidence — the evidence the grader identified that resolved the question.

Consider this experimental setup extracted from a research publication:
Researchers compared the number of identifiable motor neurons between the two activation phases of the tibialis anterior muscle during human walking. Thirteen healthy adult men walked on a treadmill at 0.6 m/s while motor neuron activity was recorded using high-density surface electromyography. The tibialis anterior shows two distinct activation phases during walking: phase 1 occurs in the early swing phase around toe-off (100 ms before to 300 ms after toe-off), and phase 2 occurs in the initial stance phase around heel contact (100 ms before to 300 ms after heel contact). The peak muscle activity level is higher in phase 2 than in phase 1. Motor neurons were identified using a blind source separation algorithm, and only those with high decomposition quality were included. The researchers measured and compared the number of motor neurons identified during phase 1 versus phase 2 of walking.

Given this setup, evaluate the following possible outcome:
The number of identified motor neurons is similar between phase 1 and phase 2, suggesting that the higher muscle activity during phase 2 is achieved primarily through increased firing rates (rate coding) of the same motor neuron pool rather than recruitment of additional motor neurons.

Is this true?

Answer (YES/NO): NO